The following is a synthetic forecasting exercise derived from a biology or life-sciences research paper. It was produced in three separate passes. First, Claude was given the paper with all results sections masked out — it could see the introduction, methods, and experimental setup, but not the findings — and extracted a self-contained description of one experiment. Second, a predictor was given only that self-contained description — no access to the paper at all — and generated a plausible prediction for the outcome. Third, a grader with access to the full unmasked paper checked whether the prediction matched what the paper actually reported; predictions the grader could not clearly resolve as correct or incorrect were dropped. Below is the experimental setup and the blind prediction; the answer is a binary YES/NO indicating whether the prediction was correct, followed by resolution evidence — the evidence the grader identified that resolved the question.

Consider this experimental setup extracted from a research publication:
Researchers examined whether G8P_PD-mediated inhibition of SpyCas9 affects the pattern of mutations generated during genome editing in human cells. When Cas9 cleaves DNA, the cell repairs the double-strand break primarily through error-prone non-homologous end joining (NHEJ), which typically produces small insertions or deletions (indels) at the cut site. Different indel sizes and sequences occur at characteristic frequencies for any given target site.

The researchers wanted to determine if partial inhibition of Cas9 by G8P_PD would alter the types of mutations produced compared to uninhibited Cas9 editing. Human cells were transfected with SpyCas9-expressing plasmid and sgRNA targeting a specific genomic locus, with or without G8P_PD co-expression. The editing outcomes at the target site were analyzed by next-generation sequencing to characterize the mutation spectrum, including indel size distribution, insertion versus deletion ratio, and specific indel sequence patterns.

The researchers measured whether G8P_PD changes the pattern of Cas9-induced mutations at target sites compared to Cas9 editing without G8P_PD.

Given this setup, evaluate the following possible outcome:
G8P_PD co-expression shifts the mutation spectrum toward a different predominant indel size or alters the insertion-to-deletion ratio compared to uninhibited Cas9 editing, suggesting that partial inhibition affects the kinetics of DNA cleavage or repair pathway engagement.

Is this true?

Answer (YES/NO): NO